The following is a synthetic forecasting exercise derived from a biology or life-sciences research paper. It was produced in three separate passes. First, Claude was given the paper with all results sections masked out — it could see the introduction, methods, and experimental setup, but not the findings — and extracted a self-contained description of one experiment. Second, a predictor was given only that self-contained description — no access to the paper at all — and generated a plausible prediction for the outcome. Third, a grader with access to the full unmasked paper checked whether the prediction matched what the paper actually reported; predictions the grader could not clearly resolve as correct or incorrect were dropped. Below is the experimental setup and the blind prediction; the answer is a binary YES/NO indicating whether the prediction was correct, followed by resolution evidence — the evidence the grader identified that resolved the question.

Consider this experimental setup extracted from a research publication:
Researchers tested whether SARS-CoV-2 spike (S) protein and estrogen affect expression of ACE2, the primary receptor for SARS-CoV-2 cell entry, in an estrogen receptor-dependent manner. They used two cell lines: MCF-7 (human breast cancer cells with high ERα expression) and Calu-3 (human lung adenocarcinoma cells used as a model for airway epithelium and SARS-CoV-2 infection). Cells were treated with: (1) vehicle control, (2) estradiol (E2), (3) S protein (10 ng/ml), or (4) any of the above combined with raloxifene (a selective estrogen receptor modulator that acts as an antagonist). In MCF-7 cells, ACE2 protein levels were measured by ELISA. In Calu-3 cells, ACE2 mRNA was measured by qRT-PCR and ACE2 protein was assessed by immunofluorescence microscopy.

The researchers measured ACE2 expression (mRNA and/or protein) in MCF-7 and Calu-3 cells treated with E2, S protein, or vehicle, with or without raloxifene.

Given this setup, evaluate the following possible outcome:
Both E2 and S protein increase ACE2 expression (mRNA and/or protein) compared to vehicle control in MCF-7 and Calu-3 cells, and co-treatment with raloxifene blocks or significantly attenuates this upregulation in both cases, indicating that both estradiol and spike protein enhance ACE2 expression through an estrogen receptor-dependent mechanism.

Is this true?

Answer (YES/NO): YES